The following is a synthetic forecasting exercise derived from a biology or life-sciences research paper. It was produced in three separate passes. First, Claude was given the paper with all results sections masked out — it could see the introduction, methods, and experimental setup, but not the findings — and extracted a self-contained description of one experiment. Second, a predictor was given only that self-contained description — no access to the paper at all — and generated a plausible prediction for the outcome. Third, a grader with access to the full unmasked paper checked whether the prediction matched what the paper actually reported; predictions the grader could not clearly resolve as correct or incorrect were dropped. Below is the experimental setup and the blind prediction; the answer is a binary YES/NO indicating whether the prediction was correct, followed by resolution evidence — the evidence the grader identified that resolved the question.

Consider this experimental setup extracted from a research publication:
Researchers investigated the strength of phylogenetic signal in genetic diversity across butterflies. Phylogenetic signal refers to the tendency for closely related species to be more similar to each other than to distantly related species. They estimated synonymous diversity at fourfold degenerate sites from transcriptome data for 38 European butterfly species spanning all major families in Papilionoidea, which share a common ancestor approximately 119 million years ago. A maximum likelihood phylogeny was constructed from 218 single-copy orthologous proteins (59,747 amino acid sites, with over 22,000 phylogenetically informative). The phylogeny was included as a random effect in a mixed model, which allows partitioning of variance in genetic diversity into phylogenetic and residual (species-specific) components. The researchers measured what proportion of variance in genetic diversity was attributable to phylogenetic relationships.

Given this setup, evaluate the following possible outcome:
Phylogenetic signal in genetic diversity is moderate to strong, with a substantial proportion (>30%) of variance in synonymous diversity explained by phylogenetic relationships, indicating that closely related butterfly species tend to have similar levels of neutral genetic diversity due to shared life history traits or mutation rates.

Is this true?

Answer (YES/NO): NO